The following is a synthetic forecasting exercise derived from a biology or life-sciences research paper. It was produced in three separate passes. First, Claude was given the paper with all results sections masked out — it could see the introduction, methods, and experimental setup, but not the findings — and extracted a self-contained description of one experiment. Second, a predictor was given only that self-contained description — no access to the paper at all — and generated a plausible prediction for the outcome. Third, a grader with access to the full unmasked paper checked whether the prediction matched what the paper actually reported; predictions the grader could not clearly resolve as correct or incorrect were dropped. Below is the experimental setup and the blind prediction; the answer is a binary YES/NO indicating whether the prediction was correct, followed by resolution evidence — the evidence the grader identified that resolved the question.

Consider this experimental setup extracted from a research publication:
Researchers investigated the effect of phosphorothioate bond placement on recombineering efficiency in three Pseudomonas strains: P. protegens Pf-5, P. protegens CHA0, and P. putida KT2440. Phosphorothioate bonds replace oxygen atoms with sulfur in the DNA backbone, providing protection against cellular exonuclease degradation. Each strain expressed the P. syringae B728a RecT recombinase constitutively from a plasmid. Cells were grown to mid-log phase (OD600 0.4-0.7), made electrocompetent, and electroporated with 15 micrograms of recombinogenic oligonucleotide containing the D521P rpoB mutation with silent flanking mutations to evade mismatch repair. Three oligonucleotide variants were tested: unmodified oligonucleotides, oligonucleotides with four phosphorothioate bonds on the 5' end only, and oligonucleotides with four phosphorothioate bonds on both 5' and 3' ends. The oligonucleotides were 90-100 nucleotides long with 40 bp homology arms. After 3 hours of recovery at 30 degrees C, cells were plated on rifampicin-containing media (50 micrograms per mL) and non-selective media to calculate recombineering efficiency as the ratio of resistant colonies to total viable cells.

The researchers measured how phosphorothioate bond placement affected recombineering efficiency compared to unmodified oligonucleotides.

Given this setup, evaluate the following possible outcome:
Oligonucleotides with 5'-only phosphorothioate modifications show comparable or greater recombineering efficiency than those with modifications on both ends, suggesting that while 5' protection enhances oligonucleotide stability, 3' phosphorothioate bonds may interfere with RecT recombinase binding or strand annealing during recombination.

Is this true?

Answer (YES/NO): YES